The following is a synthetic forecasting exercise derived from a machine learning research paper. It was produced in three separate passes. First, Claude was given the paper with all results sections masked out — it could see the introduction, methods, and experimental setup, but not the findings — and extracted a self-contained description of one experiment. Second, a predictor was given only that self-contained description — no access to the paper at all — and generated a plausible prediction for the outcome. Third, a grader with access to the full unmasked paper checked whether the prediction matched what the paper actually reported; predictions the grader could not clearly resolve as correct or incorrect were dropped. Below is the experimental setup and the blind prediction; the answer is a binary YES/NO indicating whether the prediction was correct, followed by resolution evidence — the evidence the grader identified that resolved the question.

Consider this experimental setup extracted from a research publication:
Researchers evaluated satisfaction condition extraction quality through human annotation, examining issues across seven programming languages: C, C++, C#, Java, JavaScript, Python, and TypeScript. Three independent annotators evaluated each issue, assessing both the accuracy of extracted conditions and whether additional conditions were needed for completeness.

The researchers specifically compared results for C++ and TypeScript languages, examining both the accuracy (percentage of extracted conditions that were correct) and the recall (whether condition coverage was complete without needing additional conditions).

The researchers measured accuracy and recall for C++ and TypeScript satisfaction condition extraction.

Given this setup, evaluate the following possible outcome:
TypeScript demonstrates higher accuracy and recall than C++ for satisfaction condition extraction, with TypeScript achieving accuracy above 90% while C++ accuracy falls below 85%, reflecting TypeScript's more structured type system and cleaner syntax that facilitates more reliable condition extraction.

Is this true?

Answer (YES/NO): NO